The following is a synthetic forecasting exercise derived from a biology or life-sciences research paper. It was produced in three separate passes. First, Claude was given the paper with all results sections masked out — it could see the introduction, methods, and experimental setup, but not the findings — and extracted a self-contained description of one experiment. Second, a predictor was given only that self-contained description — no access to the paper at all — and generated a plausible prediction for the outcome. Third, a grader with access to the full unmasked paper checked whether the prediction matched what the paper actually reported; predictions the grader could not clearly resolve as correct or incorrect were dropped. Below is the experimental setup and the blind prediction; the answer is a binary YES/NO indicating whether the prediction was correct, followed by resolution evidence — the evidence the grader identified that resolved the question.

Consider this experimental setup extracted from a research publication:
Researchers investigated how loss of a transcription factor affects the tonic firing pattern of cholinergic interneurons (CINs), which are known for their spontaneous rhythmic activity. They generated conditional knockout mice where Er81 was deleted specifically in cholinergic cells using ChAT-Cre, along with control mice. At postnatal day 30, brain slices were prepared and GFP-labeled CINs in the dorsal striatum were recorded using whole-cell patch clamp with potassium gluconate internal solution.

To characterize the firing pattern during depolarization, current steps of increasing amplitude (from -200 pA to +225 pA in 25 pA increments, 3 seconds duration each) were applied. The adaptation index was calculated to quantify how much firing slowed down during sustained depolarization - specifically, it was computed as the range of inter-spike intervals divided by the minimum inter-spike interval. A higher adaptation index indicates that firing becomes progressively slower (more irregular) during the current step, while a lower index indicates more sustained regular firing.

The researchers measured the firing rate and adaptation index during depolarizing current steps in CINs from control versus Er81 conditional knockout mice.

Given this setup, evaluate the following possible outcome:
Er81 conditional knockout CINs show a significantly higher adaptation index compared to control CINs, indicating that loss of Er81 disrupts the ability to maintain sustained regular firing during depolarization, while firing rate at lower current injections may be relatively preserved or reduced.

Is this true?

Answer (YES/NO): YES